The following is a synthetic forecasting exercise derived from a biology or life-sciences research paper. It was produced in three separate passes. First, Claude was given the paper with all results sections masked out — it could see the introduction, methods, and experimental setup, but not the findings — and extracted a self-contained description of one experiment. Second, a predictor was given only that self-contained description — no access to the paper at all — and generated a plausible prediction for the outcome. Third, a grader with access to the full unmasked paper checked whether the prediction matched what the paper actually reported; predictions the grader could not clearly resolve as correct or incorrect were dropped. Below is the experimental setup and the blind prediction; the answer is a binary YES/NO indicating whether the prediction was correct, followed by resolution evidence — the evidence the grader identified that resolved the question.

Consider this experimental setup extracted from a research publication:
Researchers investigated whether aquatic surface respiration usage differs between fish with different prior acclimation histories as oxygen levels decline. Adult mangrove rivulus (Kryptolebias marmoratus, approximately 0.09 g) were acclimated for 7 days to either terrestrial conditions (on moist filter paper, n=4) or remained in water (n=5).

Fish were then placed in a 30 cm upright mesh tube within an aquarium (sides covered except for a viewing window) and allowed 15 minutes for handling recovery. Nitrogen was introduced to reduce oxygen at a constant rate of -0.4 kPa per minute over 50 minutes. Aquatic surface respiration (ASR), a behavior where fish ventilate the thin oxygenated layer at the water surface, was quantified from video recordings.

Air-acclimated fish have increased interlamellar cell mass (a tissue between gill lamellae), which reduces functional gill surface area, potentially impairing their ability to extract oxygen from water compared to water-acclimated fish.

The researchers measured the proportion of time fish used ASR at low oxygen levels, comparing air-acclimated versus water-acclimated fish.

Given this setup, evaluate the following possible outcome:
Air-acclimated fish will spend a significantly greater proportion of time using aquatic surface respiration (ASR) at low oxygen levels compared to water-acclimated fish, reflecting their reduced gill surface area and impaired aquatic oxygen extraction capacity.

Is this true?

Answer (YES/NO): NO